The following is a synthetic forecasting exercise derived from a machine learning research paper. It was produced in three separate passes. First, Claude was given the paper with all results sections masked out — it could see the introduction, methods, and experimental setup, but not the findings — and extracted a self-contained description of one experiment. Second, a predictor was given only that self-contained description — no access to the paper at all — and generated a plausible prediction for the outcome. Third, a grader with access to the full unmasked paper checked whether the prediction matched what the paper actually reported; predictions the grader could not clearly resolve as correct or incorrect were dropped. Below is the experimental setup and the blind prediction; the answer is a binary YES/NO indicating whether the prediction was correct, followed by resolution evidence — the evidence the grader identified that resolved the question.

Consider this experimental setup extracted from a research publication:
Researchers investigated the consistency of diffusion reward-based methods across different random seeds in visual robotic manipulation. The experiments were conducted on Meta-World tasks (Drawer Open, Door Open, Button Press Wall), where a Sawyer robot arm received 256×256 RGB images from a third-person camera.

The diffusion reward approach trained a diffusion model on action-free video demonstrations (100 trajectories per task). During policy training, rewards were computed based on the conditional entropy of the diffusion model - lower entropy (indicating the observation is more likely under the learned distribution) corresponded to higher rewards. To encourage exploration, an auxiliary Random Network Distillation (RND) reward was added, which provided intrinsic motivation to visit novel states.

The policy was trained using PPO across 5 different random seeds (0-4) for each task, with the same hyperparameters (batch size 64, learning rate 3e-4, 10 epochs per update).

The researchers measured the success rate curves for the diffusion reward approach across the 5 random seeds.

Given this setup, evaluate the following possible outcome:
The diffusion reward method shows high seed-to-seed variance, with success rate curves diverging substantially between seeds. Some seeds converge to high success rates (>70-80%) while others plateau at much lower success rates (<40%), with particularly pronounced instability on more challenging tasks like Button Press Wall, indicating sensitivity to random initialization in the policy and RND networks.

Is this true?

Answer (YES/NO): YES